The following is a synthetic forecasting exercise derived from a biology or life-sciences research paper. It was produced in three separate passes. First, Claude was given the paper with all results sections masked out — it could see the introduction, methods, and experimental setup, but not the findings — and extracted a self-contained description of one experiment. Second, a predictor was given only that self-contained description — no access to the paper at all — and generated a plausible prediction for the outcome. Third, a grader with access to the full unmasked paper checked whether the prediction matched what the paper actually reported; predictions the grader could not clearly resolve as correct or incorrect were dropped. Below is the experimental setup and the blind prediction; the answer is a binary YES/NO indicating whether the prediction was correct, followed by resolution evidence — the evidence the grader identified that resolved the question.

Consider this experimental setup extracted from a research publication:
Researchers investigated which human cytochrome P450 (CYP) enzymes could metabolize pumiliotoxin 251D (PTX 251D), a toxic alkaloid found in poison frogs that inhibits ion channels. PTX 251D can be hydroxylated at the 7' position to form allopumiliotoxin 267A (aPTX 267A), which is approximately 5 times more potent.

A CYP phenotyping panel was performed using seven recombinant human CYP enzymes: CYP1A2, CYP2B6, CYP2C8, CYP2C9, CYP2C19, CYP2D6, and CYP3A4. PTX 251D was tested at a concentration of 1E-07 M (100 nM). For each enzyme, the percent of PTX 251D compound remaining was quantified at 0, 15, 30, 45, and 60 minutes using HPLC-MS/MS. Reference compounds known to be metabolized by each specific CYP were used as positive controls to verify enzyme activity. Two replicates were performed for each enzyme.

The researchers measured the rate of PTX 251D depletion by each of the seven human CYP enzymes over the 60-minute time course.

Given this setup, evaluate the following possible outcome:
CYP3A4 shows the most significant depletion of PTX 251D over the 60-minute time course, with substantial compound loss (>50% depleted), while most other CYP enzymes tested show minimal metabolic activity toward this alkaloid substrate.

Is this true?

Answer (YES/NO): NO